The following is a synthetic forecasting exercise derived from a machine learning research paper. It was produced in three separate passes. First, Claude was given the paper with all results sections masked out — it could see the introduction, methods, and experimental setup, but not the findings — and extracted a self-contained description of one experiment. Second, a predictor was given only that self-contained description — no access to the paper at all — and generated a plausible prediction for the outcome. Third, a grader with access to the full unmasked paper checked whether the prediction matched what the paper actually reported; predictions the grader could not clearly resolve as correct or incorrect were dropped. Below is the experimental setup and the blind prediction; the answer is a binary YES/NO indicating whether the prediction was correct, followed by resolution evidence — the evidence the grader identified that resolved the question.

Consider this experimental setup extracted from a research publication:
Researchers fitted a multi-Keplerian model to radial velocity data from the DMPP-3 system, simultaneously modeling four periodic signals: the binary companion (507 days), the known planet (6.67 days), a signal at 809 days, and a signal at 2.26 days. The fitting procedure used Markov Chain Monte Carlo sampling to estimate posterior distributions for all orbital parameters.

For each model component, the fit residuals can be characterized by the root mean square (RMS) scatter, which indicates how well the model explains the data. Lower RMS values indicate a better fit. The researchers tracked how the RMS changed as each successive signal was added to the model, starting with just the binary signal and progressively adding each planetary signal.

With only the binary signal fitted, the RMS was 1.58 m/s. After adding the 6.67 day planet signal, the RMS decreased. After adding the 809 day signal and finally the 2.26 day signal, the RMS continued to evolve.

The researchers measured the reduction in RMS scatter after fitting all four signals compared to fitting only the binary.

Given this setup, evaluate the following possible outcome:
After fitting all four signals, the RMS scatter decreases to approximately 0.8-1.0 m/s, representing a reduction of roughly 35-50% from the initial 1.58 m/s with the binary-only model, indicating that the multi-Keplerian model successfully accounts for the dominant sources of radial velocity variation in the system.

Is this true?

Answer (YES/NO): YES